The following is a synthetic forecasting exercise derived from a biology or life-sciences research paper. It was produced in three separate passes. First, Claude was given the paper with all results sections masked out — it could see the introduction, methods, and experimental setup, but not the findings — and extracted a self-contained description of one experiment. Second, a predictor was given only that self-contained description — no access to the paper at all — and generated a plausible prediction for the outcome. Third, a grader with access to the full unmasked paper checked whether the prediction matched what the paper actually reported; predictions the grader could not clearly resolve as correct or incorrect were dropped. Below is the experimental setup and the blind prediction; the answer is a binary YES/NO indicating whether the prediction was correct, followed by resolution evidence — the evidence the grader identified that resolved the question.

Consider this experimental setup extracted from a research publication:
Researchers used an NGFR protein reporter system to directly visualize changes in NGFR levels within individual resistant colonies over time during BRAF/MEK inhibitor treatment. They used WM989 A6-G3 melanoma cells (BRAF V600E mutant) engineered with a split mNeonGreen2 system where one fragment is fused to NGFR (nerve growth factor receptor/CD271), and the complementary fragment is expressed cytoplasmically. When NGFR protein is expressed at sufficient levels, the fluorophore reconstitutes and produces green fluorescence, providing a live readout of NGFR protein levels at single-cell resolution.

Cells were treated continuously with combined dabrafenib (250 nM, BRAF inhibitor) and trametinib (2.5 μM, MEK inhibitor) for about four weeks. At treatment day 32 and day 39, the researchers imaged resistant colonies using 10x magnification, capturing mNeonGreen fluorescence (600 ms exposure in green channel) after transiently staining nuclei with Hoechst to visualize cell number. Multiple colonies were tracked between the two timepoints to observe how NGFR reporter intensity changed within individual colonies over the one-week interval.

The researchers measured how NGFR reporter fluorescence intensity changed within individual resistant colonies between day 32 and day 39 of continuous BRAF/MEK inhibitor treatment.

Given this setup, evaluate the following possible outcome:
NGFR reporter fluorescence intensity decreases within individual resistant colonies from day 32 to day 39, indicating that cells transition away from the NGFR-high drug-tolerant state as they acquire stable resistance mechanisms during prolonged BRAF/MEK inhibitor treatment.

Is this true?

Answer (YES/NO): NO